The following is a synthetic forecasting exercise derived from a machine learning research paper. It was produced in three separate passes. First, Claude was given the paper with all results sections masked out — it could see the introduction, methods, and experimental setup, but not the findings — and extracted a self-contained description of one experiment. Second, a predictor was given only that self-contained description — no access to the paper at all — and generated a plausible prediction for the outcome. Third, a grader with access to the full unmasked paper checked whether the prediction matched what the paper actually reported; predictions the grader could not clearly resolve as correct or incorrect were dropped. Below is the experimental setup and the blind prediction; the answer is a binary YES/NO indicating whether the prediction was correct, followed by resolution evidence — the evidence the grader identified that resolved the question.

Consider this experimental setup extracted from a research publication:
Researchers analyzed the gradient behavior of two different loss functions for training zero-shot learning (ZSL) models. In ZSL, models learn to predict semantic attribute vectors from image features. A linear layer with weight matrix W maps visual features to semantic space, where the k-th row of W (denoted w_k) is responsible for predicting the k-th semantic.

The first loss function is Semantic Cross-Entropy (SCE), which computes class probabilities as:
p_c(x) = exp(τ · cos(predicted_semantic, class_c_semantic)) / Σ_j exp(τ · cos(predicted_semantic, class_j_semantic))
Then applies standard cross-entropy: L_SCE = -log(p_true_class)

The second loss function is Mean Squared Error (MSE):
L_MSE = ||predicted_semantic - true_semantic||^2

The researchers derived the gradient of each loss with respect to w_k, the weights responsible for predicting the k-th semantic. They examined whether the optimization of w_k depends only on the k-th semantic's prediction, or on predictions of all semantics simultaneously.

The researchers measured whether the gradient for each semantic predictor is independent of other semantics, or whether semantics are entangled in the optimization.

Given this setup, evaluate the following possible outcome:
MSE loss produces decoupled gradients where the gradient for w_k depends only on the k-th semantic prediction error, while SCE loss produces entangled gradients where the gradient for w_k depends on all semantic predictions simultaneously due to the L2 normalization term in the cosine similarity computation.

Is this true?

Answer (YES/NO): NO